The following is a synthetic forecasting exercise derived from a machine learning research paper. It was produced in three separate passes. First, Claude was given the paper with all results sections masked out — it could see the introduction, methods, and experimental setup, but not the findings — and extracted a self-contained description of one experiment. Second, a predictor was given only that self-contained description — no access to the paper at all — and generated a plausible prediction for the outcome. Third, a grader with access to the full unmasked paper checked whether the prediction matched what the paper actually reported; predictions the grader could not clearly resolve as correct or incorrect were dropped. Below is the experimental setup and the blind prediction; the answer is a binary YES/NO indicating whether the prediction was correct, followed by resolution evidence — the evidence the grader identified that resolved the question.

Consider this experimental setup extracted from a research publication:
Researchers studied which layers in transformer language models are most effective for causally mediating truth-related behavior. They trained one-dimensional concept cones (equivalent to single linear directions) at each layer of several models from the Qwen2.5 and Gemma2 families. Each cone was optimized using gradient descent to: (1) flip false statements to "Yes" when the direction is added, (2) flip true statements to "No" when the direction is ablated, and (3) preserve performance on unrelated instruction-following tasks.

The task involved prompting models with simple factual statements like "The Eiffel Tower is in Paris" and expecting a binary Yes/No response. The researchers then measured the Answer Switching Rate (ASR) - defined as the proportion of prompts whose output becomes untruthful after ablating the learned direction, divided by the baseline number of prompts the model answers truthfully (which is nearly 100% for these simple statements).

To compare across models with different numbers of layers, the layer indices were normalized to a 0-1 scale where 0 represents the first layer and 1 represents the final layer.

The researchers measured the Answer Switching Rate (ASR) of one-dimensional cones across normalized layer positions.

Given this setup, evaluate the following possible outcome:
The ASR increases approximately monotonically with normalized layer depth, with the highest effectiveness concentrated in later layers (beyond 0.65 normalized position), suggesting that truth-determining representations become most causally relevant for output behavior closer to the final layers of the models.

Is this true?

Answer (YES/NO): NO